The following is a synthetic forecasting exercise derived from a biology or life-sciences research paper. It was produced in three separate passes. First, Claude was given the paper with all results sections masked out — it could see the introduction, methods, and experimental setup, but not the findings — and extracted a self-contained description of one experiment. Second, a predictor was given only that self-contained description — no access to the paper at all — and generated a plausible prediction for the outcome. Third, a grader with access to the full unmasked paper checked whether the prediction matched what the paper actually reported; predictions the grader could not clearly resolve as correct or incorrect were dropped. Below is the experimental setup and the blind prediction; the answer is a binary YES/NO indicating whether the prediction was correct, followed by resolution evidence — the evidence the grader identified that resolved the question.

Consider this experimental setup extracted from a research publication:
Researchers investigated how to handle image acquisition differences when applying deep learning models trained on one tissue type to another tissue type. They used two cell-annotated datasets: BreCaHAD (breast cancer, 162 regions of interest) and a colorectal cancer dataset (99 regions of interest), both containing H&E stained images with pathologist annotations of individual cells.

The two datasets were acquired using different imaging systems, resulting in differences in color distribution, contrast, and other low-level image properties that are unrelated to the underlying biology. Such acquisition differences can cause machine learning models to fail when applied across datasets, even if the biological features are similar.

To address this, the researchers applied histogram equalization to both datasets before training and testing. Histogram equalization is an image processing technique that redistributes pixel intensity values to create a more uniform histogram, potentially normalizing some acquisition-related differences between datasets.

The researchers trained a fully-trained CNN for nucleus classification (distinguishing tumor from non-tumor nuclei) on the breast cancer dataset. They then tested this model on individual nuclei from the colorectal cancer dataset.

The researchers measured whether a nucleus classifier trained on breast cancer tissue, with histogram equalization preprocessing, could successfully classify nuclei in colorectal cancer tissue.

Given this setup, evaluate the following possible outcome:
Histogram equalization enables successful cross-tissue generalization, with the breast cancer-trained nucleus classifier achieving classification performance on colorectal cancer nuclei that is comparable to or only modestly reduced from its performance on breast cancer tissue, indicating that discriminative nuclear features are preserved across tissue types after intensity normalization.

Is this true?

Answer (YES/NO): NO